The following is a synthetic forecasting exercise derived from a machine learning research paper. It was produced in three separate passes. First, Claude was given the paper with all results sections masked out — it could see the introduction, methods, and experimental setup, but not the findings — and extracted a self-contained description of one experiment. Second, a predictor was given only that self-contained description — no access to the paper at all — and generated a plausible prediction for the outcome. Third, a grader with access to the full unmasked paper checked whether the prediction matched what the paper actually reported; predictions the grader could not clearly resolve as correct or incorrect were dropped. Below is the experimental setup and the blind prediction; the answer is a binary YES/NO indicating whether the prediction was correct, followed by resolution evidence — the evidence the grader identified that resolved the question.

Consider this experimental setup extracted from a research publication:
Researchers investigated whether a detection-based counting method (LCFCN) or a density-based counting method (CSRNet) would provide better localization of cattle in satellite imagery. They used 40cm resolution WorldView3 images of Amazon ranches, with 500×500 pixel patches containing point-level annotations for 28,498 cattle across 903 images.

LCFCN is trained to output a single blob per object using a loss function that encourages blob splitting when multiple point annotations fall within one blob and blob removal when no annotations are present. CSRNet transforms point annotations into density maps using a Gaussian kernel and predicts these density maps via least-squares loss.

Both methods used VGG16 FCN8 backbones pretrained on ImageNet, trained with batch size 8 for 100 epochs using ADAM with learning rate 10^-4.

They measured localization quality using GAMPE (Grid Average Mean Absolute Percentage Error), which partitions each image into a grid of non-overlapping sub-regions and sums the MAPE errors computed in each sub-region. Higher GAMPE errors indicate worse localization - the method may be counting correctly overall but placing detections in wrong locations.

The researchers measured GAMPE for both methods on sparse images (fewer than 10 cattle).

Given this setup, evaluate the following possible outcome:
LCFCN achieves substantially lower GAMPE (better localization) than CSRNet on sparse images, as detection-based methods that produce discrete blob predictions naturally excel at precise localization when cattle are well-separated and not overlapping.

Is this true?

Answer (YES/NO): NO